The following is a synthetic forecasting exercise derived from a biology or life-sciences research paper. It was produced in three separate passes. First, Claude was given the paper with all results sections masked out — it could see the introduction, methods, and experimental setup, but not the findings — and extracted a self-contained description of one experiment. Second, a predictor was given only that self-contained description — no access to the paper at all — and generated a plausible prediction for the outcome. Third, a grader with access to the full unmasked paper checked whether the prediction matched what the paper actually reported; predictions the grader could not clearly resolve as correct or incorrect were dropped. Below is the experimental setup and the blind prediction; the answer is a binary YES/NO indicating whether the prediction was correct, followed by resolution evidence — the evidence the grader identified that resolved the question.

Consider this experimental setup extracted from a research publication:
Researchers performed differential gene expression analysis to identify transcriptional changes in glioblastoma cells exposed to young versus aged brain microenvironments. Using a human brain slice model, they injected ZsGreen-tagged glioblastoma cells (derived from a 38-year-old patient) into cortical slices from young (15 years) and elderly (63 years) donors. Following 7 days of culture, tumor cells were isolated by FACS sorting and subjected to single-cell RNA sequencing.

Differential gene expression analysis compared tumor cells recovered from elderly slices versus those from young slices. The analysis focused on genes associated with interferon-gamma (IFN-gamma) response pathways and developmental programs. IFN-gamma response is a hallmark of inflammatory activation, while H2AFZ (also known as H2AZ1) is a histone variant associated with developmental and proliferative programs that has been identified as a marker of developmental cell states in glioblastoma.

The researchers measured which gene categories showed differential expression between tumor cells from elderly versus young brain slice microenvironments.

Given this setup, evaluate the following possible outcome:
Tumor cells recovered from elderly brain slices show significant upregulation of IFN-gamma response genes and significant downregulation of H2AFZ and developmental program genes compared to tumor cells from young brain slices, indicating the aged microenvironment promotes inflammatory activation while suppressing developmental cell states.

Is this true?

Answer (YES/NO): YES